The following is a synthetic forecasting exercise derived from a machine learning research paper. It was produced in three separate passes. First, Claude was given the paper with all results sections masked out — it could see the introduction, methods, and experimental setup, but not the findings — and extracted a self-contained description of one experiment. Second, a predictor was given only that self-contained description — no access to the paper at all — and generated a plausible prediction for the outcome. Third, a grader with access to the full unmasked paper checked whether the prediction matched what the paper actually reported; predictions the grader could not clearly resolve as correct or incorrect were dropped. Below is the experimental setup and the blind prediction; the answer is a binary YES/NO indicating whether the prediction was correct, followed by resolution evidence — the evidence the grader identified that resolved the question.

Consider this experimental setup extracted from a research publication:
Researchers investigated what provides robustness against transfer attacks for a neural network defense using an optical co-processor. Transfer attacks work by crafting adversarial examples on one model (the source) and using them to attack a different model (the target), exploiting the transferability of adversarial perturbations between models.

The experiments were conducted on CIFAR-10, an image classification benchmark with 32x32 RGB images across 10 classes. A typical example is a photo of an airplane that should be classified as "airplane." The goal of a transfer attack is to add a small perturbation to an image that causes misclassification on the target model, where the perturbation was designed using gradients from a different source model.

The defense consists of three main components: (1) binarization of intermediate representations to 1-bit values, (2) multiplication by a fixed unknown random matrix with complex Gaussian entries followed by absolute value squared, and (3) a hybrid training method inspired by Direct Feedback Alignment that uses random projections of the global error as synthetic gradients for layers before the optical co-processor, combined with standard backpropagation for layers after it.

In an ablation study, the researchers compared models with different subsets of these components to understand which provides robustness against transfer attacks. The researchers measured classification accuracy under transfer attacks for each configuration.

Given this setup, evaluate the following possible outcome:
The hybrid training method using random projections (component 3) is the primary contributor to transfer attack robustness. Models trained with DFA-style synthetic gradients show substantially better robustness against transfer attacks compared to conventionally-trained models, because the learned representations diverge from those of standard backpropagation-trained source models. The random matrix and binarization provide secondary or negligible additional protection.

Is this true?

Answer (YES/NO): NO